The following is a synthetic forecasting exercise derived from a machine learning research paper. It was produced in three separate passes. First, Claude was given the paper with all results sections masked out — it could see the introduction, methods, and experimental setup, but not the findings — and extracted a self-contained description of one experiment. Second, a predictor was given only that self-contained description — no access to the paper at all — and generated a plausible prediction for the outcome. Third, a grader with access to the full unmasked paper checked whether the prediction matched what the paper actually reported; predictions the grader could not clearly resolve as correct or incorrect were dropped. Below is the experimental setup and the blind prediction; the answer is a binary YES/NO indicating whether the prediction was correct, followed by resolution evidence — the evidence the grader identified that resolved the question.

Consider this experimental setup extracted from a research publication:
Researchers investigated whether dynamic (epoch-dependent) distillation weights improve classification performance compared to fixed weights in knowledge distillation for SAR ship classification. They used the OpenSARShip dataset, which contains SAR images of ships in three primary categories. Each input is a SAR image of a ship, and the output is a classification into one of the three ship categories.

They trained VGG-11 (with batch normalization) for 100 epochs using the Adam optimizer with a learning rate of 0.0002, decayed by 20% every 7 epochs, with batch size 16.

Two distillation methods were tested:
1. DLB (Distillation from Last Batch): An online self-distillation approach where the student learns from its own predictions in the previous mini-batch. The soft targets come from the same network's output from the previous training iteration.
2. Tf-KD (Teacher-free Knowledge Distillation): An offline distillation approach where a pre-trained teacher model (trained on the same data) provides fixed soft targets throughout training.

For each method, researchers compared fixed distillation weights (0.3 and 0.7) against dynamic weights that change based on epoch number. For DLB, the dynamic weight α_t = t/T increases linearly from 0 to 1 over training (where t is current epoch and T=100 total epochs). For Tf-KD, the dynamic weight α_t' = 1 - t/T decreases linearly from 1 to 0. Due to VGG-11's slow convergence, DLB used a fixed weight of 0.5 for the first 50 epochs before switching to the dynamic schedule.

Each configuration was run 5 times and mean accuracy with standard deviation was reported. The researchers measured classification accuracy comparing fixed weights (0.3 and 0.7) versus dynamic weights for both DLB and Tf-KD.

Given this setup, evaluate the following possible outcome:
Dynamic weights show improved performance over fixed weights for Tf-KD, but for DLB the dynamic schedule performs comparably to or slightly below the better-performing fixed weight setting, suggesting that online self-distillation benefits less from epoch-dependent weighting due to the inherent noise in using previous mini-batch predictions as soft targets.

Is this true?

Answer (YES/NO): NO